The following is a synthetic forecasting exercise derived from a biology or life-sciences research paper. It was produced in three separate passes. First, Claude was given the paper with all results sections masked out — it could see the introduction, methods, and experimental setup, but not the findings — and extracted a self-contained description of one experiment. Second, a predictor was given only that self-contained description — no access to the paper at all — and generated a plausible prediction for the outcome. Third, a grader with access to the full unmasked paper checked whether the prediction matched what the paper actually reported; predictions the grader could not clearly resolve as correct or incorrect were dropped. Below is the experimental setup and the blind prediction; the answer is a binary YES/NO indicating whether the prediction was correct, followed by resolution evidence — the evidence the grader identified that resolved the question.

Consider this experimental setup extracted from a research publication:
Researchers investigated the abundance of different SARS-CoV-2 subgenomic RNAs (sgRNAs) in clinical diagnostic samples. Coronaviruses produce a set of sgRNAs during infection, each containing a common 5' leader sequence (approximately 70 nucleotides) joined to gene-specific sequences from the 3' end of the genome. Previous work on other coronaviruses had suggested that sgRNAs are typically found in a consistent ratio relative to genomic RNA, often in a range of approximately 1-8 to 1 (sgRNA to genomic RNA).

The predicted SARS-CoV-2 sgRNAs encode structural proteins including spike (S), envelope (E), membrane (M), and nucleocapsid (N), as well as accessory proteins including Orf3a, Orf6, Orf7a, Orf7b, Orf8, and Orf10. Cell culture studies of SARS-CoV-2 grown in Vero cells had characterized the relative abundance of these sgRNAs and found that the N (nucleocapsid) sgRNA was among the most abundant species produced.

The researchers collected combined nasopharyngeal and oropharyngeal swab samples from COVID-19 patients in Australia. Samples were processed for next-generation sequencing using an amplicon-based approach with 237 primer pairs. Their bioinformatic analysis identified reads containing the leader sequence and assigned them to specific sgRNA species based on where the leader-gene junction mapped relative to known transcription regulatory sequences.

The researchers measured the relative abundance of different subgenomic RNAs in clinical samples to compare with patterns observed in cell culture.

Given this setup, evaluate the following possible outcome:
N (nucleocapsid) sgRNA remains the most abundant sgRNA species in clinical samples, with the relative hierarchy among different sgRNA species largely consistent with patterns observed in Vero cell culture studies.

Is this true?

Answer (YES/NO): NO